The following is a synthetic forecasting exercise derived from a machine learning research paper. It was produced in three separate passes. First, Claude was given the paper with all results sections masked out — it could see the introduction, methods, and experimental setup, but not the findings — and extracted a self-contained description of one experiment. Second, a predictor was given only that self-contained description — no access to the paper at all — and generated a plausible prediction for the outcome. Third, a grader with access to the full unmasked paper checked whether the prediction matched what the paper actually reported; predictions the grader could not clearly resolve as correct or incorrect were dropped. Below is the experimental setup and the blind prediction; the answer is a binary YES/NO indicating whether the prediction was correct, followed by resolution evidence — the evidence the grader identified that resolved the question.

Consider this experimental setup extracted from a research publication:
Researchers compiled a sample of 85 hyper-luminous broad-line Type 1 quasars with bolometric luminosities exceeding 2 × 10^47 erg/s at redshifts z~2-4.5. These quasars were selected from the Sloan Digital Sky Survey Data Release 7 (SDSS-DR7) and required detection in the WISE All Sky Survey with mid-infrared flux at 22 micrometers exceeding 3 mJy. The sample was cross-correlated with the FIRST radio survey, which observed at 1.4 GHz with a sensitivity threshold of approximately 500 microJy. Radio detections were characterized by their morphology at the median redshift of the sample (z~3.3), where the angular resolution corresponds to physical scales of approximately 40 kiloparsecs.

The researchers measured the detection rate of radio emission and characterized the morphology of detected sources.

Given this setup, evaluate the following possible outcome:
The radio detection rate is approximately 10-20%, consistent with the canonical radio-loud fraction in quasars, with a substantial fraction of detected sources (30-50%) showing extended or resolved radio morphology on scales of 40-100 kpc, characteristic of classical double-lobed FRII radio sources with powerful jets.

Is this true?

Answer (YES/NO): NO